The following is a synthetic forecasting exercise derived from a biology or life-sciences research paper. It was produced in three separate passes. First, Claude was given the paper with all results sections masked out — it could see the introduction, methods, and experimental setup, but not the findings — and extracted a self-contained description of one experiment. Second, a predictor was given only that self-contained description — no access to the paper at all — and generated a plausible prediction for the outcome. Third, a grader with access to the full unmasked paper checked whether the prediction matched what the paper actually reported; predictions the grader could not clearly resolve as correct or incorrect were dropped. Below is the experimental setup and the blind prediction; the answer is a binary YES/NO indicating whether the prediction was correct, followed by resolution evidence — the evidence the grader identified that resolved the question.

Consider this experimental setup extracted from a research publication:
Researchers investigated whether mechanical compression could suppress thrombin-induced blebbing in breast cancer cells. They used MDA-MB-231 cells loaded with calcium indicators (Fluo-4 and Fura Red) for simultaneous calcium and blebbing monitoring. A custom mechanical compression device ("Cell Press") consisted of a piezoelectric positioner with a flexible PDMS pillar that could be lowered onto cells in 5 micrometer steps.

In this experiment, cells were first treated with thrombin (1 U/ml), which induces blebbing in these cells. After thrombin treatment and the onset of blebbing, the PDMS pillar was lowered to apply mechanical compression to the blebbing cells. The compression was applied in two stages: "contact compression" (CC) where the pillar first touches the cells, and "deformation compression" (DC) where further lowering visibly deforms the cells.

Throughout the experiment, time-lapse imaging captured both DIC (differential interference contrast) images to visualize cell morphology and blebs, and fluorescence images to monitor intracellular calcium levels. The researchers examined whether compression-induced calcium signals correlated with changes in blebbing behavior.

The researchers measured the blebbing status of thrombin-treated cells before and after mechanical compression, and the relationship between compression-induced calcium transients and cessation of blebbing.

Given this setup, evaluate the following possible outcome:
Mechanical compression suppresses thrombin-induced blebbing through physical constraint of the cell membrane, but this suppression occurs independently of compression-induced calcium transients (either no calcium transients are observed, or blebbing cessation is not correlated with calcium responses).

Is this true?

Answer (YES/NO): NO